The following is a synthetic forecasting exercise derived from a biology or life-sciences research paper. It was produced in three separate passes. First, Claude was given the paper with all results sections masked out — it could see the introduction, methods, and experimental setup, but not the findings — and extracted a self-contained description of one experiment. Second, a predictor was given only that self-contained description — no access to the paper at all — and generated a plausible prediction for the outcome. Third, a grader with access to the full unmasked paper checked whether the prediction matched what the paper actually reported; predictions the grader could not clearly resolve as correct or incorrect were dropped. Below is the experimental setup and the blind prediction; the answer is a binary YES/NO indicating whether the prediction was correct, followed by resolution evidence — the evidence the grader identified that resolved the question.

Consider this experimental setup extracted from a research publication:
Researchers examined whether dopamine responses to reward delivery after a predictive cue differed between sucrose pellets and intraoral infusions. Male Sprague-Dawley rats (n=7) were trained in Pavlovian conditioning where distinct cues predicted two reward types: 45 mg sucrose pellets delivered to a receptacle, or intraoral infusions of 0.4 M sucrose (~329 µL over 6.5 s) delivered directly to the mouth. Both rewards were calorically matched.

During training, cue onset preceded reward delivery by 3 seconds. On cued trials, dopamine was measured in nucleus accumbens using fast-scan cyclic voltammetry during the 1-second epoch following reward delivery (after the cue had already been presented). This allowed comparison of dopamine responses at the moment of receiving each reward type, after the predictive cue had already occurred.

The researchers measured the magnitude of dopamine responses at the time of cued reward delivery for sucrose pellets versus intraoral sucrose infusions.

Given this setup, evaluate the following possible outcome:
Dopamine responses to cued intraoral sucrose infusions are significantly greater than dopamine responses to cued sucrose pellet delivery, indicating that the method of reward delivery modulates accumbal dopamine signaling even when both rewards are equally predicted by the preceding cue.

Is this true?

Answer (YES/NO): NO